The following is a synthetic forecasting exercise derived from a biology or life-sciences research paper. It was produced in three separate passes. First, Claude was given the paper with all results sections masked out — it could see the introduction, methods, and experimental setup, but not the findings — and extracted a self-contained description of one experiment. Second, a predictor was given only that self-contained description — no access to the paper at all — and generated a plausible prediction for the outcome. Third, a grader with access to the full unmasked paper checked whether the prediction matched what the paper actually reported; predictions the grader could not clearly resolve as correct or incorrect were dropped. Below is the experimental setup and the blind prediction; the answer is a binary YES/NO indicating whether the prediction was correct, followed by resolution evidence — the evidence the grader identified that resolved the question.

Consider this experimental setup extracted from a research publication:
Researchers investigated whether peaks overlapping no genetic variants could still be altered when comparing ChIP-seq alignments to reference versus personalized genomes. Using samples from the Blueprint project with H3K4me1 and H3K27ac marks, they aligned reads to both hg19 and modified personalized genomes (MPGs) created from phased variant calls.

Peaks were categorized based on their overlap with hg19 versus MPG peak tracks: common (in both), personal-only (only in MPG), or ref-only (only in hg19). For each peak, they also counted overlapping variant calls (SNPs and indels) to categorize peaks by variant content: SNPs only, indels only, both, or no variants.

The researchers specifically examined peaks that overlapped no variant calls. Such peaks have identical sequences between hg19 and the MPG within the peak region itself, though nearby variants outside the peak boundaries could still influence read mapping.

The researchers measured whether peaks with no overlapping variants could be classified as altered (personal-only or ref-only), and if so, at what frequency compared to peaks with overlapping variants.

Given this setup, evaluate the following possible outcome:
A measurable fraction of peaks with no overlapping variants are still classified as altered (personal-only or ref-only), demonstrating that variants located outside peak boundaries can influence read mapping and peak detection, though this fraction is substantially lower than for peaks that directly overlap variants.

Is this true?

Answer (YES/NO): NO